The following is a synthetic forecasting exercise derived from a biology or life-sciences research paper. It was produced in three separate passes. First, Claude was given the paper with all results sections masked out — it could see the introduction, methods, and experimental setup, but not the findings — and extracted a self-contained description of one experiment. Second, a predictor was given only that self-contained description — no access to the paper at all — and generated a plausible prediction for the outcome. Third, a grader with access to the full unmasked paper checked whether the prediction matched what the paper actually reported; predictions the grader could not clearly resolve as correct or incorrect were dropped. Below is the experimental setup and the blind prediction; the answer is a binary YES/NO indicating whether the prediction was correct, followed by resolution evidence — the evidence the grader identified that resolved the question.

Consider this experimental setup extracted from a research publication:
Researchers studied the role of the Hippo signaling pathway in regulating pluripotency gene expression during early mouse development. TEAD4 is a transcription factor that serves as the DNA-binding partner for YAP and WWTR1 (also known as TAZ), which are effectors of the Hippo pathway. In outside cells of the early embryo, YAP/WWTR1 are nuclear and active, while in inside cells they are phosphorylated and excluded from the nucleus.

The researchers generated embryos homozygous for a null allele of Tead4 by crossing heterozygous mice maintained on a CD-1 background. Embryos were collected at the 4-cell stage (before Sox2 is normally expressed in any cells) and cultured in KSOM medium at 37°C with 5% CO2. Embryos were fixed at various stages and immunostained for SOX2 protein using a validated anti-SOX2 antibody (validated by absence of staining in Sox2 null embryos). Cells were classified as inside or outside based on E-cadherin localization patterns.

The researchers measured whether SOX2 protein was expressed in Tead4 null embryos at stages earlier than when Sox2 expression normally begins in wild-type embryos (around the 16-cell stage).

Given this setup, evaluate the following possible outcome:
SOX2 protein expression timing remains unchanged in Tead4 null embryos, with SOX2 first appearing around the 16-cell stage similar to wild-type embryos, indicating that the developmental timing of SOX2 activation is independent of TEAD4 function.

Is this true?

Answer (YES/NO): NO